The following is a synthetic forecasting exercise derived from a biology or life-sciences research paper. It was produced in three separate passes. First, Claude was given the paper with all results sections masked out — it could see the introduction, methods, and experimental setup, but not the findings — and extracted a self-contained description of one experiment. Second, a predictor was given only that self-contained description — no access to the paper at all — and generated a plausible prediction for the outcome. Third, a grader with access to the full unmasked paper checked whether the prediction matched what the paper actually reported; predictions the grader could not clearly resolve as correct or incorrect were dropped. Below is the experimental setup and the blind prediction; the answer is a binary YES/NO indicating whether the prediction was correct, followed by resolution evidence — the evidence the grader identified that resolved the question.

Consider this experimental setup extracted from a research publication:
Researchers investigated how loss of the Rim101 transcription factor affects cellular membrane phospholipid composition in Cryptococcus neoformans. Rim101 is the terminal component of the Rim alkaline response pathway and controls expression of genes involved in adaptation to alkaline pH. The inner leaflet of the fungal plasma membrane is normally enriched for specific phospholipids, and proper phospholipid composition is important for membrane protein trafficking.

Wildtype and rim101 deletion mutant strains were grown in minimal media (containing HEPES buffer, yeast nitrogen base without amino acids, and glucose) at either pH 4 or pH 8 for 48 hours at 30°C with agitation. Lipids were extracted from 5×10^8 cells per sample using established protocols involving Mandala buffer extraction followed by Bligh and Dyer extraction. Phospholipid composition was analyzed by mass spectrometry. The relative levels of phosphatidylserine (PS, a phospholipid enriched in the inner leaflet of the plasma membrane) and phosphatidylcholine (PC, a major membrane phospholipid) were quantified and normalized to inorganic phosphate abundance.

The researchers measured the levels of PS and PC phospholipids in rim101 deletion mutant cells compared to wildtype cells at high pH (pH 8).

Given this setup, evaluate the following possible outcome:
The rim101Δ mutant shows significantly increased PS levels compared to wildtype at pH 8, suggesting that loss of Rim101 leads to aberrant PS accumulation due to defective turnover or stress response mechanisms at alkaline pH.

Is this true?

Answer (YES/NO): YES